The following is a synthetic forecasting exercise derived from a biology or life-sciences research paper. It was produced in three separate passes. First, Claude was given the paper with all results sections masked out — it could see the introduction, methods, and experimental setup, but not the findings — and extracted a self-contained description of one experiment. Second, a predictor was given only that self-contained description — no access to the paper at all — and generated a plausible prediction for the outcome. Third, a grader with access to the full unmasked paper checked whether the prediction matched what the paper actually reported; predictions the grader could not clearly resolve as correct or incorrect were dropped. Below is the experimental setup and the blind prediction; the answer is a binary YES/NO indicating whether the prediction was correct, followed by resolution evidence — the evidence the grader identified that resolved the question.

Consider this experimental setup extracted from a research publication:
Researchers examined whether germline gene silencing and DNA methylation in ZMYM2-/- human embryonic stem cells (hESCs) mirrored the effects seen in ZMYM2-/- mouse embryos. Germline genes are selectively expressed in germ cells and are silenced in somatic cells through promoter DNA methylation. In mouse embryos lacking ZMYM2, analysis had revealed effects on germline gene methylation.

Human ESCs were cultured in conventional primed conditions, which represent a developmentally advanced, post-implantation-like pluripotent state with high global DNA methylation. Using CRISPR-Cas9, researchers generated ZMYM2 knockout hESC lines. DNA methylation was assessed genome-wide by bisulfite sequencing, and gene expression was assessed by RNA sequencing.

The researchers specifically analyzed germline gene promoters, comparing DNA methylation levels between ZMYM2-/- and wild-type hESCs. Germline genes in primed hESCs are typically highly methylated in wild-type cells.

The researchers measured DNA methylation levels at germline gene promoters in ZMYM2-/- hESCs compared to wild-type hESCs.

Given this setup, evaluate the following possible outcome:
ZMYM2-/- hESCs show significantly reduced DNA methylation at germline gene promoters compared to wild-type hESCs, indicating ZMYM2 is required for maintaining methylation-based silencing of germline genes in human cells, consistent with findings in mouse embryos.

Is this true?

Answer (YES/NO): NO